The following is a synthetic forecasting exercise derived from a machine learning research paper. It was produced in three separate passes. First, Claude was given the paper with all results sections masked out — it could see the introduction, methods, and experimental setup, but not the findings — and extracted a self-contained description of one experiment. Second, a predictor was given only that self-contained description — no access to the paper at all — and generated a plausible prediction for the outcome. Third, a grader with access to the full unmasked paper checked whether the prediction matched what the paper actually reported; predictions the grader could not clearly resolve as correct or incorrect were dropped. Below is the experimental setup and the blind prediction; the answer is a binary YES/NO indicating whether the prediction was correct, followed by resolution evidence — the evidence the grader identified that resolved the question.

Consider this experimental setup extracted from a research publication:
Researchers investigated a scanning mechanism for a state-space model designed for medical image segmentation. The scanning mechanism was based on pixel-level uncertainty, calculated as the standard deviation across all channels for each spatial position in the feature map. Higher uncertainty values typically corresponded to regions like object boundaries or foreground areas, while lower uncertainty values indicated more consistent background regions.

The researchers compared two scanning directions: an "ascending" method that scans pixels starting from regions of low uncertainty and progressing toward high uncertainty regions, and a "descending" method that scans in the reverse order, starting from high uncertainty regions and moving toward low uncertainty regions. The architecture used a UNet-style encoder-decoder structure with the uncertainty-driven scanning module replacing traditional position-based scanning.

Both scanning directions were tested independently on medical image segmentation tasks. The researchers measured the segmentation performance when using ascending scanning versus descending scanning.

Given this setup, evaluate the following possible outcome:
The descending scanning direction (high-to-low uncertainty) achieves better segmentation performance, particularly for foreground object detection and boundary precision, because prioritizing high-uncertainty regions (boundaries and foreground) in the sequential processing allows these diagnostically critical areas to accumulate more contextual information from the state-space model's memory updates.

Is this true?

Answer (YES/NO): NO